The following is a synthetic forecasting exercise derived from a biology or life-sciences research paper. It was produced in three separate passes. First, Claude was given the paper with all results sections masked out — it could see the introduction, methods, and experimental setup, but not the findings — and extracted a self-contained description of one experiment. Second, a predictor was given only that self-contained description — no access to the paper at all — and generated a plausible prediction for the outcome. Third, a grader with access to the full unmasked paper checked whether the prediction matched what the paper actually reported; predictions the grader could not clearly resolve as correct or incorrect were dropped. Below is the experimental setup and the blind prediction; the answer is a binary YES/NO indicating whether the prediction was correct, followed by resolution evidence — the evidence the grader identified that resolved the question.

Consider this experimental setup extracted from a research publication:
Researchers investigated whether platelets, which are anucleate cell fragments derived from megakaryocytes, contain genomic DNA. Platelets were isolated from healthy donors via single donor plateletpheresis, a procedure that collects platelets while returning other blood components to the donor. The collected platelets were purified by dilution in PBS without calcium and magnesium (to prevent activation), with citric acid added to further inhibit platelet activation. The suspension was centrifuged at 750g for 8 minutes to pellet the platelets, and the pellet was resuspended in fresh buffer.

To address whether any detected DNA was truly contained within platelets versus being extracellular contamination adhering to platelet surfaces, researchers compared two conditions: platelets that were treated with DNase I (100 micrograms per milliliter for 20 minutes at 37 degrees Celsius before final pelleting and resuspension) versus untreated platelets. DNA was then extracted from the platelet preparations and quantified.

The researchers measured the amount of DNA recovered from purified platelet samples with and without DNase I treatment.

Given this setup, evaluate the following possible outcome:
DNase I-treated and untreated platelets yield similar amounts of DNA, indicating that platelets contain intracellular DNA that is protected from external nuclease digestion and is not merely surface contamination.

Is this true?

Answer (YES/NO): NO